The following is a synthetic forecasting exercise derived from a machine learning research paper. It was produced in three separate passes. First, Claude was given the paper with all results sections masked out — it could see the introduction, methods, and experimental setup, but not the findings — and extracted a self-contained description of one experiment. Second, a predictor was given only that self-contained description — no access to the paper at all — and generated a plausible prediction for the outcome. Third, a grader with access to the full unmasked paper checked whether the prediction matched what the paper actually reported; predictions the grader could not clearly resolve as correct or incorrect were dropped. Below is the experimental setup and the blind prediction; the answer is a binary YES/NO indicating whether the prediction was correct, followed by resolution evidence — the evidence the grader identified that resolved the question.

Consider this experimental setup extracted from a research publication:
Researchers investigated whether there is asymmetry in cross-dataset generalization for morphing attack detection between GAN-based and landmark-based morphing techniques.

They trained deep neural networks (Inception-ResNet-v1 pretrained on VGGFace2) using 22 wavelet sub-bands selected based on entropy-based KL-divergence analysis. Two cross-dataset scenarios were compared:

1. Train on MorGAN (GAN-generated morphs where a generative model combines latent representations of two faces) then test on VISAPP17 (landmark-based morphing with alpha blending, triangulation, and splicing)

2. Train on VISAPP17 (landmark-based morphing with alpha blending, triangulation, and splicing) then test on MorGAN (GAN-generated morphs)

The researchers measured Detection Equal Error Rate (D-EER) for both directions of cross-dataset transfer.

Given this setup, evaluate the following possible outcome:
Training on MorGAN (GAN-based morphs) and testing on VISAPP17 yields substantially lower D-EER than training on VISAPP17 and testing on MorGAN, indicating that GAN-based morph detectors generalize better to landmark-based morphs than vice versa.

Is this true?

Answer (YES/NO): YES